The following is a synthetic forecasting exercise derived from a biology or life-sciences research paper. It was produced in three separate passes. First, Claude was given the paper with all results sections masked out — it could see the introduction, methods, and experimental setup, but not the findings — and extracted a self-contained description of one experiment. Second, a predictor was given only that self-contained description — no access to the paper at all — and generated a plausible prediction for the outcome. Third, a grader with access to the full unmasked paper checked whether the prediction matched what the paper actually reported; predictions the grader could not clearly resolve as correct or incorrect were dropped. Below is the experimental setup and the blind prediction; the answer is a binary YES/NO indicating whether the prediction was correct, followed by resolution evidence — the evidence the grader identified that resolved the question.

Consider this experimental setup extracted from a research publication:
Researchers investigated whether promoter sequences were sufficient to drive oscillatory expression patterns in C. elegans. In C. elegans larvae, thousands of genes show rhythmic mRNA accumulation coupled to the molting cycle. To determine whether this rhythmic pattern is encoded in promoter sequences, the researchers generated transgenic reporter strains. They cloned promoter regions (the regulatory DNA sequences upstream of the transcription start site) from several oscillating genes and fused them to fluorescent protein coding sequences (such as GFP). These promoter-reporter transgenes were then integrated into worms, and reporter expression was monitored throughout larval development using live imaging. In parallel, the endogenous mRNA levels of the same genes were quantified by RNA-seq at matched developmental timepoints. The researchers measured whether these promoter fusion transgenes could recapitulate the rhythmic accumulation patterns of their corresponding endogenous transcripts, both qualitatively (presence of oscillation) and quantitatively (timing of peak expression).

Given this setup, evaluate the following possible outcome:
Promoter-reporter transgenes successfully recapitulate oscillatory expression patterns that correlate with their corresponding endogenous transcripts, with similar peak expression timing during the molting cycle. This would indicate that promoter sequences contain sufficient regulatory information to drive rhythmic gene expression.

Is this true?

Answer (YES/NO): YES